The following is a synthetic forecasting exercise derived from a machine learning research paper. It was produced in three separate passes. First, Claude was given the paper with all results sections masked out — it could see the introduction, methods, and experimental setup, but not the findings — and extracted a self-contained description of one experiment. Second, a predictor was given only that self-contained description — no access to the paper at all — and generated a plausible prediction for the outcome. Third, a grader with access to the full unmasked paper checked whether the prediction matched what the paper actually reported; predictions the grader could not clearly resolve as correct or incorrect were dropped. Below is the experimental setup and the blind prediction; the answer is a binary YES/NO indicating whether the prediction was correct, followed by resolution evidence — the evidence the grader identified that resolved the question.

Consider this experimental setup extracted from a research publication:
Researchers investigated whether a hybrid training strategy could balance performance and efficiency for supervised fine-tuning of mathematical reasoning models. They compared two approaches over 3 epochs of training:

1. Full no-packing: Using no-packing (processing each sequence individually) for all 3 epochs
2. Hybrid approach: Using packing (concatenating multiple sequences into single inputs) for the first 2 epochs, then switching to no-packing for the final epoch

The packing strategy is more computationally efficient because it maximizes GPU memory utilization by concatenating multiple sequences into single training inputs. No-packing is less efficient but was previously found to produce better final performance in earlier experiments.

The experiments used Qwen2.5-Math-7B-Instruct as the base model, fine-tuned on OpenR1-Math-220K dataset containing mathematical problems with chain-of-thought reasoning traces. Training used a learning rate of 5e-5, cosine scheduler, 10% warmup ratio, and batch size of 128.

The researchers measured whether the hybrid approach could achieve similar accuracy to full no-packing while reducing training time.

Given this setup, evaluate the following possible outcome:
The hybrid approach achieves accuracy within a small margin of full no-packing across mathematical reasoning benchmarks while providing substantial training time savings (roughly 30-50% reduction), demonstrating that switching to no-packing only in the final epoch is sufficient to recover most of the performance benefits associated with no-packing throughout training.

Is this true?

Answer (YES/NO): NO